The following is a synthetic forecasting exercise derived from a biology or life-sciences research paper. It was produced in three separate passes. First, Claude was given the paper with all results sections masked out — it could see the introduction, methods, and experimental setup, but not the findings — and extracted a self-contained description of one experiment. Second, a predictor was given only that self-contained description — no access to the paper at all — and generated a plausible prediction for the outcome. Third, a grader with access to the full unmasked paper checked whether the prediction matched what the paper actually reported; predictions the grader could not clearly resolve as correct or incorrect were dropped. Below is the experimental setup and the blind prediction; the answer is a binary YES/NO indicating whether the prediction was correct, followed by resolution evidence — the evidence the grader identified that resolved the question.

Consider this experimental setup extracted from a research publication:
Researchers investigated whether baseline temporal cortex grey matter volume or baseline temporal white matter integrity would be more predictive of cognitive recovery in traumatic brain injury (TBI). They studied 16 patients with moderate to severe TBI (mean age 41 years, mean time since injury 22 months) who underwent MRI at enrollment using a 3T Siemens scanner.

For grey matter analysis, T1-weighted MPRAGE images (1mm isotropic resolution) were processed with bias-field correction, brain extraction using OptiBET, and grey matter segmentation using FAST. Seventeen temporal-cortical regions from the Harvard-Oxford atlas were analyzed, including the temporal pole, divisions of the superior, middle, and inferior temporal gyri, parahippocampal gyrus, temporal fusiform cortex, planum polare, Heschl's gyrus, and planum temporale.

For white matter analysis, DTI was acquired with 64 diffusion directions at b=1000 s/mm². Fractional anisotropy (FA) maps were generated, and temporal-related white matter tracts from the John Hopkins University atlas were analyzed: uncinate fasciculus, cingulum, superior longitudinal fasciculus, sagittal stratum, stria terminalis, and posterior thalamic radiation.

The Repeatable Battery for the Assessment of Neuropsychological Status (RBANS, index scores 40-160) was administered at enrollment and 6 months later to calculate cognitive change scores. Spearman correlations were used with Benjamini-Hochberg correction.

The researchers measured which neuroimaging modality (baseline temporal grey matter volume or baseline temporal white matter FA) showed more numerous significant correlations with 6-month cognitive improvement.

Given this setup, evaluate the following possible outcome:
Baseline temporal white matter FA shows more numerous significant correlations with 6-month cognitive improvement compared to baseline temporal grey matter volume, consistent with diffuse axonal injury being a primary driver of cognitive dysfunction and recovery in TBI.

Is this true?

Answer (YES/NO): NO